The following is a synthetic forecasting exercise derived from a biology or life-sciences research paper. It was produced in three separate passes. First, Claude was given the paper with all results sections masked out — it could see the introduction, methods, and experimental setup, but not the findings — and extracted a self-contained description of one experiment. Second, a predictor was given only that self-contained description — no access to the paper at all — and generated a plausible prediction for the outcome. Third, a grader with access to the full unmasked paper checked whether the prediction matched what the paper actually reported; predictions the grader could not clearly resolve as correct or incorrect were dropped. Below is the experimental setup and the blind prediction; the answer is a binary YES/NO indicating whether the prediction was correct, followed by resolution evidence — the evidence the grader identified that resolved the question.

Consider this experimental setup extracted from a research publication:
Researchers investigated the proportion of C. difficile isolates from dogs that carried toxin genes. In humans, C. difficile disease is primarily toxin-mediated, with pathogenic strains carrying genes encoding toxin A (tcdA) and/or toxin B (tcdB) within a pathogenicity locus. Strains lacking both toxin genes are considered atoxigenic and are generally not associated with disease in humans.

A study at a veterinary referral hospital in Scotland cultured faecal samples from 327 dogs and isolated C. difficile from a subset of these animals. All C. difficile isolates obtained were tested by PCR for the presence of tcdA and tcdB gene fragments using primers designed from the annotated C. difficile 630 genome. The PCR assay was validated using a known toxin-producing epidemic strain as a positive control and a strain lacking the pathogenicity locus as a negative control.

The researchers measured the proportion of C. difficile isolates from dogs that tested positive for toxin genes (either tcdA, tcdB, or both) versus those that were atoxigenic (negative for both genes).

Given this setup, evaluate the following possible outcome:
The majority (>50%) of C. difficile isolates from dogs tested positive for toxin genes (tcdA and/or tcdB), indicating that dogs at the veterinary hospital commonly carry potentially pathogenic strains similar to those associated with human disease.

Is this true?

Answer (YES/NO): NO